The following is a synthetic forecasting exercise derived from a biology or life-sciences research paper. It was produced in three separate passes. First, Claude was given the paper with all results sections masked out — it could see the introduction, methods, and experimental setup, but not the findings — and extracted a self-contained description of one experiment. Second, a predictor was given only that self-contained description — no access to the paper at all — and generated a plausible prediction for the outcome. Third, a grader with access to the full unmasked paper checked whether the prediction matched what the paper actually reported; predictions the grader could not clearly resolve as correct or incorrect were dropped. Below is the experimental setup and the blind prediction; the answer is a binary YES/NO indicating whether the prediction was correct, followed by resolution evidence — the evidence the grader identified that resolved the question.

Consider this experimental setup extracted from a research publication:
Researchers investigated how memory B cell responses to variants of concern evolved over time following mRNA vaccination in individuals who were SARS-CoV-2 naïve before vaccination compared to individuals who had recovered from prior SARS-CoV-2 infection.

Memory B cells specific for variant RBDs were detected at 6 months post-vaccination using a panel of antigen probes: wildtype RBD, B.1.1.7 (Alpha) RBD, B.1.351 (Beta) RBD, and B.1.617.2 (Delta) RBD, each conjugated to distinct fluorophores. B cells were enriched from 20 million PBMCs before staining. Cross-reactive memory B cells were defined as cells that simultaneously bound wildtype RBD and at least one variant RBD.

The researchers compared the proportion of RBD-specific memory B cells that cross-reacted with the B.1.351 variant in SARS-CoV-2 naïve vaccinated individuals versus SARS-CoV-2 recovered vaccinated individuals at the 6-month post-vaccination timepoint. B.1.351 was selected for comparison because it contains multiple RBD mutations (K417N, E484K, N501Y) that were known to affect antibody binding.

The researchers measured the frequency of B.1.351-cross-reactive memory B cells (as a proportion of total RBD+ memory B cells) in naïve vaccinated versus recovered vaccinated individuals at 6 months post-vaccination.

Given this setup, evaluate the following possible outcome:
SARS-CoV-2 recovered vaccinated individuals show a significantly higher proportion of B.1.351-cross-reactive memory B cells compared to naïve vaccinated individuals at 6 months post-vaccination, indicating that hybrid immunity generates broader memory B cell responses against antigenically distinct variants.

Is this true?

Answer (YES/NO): NO